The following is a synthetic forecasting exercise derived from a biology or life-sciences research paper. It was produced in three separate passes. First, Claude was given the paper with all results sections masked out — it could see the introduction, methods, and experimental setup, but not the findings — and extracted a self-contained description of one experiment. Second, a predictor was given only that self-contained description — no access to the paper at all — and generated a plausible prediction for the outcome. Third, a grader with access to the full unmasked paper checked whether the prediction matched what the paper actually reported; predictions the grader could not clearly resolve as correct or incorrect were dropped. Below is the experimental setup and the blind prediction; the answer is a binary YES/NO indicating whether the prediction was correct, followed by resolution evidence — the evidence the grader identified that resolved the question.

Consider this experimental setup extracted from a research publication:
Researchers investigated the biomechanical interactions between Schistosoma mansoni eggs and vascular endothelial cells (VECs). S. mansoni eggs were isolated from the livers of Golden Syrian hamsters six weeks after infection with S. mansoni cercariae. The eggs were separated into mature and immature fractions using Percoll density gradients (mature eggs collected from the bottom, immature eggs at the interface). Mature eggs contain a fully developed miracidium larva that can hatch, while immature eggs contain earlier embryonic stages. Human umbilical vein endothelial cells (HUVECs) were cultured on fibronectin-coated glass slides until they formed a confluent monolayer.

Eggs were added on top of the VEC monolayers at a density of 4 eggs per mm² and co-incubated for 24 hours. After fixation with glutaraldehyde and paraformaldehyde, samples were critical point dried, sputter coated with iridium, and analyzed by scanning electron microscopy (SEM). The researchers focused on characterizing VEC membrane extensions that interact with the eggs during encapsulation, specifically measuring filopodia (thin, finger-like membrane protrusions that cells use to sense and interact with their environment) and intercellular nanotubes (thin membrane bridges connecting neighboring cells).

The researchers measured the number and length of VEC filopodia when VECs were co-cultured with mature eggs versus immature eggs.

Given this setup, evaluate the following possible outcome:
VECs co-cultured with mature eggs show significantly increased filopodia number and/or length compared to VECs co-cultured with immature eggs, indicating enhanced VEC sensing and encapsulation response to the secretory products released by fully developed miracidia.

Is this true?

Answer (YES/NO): NO